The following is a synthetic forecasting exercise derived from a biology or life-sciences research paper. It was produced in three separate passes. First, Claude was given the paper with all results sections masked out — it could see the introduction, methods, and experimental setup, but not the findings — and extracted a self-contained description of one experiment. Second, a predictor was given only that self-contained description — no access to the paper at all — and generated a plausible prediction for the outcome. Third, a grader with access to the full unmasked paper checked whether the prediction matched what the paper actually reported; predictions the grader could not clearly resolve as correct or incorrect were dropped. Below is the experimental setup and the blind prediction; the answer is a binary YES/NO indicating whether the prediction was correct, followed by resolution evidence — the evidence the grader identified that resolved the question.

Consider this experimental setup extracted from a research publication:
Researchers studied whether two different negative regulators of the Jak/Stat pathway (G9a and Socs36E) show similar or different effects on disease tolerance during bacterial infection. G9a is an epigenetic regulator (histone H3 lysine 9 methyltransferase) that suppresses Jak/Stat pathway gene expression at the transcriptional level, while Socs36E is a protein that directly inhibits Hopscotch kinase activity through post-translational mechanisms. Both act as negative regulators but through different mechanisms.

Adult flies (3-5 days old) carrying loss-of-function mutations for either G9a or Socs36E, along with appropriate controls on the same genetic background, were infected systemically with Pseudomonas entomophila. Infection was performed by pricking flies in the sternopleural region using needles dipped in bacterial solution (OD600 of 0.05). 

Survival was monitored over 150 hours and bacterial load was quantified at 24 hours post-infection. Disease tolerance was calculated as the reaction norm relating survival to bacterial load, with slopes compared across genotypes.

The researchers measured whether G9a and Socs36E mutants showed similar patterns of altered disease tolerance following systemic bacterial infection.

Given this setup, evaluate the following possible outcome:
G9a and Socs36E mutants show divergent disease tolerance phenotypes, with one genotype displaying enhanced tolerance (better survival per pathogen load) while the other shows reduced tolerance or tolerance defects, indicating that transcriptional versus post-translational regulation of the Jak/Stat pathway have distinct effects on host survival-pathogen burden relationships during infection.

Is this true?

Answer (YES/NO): NO